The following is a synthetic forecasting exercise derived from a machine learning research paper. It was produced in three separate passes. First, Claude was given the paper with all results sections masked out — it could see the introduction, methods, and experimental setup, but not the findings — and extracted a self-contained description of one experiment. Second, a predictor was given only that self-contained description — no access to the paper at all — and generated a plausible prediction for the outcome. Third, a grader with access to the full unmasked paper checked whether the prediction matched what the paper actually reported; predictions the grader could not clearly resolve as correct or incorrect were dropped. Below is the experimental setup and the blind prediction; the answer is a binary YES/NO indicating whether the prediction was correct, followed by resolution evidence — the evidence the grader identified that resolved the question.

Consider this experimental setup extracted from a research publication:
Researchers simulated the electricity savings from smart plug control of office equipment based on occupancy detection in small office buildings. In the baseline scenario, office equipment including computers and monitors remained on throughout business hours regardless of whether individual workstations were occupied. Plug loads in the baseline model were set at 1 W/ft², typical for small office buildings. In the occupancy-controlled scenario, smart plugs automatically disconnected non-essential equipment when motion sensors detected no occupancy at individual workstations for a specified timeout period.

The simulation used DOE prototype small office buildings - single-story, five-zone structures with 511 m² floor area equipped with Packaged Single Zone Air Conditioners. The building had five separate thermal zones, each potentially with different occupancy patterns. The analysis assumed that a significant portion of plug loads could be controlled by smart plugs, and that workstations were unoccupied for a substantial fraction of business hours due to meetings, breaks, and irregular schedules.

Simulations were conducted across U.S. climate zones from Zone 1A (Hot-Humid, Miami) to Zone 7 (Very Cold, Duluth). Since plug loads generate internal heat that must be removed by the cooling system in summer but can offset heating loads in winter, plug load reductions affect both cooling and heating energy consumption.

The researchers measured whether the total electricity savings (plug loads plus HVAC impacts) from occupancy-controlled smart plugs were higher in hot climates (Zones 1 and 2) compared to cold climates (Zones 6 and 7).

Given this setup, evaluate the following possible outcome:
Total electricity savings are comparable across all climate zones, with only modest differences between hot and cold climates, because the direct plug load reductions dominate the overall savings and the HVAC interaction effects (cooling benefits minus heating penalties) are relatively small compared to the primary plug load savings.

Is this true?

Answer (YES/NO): YES